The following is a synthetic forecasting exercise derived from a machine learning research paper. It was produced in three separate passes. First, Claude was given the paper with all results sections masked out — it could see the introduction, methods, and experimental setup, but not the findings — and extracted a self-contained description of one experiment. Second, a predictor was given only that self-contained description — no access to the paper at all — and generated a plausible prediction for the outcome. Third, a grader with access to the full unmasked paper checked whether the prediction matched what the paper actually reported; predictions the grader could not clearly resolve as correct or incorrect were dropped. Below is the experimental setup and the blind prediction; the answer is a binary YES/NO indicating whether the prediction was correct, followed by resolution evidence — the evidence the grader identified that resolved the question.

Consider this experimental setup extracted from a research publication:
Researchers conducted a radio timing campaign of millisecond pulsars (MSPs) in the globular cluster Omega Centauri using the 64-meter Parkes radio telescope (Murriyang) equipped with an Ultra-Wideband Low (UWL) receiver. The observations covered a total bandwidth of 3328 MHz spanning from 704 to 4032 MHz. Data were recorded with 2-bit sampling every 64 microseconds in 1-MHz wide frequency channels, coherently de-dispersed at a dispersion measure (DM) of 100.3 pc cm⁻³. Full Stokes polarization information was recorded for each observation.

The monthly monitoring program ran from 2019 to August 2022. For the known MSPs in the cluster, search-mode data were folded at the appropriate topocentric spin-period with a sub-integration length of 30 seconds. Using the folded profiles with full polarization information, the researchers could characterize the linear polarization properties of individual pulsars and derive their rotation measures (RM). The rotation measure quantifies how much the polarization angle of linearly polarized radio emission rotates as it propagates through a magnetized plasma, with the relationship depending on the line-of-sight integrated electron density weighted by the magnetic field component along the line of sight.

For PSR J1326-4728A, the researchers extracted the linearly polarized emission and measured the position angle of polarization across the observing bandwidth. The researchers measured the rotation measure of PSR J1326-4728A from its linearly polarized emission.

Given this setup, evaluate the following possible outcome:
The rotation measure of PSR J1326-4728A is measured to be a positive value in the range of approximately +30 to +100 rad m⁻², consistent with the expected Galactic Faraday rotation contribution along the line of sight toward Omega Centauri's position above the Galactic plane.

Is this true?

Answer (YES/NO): NO